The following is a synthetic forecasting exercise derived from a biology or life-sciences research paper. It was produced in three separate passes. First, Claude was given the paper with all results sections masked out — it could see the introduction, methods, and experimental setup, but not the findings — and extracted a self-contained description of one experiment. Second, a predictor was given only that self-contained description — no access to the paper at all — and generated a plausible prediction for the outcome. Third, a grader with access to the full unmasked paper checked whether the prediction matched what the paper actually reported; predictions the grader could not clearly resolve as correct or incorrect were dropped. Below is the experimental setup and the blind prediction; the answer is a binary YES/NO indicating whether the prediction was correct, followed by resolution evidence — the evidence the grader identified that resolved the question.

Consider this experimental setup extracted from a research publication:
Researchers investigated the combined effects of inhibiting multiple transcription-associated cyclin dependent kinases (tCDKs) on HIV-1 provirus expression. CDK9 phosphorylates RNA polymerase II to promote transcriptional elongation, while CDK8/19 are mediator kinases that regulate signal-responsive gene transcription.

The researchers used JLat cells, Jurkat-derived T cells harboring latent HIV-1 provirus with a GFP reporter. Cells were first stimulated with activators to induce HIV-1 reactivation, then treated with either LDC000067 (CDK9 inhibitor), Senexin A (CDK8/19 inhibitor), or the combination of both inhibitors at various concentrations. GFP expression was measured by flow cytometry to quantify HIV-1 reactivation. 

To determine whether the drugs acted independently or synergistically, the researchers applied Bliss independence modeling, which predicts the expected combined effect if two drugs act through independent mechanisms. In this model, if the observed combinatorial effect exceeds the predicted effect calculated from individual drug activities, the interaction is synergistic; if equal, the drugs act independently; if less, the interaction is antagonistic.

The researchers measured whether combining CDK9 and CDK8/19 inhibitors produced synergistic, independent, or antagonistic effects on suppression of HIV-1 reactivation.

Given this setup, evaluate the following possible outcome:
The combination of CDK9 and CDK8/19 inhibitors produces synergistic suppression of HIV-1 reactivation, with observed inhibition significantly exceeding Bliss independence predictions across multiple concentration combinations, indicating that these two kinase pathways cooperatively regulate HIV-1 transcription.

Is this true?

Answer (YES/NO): YES